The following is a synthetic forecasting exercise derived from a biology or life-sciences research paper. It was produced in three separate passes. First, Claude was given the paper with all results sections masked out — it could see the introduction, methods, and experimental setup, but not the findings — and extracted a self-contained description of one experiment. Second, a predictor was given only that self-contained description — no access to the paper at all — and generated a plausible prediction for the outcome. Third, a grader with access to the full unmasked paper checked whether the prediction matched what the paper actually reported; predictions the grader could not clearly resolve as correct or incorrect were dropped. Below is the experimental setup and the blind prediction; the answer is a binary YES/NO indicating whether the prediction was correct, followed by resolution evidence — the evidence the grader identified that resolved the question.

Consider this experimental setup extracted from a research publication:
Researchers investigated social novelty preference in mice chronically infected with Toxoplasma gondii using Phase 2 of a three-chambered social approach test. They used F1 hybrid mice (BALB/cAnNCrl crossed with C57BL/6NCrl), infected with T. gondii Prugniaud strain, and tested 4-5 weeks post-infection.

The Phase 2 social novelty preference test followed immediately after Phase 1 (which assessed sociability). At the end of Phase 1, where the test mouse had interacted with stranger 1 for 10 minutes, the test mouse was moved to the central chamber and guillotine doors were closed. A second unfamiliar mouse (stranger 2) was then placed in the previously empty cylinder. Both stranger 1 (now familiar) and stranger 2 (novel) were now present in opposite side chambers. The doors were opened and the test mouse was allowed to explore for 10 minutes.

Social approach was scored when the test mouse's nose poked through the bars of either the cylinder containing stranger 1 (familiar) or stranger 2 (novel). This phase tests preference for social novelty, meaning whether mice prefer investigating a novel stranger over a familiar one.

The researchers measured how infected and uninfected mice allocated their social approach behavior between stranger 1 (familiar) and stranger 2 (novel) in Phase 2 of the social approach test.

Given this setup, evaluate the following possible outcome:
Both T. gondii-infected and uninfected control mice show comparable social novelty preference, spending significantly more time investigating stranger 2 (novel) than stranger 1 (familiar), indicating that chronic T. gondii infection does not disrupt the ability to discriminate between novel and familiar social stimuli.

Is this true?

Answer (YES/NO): NO